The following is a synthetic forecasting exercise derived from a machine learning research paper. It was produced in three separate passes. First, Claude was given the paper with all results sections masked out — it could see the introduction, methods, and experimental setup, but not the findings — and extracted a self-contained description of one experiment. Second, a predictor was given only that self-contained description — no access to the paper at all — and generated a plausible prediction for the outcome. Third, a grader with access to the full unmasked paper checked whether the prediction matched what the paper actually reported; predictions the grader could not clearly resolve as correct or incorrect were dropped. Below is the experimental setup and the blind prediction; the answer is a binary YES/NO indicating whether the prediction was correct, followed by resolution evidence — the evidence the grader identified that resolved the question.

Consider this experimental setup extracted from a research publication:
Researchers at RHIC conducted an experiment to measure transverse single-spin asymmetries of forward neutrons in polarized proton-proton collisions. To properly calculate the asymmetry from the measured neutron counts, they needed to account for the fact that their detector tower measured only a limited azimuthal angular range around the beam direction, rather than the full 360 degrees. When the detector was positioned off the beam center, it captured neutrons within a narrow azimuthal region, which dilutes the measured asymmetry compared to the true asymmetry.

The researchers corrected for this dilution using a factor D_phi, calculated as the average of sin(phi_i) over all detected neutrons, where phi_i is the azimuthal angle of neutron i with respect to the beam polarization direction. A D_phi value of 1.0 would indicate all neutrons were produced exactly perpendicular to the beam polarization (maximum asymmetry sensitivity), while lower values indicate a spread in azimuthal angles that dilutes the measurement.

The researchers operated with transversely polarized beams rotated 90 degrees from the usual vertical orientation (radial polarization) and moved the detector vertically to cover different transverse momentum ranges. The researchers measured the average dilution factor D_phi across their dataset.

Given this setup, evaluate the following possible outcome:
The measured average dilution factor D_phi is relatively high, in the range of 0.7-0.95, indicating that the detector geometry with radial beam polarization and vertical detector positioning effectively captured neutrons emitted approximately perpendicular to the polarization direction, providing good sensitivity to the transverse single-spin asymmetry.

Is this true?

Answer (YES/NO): NO